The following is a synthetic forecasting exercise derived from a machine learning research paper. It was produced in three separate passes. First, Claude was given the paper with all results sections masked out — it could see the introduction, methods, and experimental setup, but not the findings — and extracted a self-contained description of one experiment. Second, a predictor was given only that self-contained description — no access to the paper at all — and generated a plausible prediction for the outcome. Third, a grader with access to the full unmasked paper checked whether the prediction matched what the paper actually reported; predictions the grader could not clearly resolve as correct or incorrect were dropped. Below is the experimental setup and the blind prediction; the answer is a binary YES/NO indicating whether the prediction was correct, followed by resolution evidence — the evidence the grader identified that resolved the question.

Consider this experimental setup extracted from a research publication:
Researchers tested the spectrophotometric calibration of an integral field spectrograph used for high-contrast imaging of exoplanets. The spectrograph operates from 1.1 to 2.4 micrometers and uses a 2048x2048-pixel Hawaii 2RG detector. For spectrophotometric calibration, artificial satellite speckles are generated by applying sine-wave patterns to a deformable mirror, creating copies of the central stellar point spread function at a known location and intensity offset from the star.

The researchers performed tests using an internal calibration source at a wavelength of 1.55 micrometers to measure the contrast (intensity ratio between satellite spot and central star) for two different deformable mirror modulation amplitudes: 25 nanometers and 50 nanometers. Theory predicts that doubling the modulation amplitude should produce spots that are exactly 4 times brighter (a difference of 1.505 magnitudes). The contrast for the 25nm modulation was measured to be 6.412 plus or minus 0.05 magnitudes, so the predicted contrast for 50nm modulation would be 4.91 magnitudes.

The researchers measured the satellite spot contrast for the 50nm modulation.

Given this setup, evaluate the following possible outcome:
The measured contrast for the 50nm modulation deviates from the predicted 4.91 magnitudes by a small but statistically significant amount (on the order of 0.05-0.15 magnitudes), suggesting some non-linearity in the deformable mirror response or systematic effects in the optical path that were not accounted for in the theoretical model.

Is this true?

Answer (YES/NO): NO